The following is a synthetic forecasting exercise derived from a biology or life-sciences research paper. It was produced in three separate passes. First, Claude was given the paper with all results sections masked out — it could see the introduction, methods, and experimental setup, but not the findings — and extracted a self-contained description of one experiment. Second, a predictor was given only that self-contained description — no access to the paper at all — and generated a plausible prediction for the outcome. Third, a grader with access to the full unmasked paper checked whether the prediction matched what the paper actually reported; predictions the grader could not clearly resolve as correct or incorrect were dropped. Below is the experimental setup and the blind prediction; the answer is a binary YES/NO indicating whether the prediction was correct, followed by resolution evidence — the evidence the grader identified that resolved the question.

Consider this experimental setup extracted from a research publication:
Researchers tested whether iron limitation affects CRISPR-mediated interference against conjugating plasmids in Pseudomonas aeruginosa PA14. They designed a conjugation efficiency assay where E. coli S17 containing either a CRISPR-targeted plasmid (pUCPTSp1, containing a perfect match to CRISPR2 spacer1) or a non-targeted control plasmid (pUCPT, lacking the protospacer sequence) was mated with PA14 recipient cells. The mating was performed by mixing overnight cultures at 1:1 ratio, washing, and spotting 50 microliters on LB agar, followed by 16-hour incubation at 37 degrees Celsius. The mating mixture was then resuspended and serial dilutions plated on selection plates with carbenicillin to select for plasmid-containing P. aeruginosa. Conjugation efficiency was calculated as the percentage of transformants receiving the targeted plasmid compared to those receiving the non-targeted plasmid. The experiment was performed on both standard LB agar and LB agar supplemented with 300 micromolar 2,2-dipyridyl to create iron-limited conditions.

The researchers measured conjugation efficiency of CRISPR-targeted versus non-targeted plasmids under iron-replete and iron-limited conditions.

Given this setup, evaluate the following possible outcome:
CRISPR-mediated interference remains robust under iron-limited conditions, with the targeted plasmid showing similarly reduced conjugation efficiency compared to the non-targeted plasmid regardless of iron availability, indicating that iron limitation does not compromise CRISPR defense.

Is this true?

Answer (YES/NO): NO